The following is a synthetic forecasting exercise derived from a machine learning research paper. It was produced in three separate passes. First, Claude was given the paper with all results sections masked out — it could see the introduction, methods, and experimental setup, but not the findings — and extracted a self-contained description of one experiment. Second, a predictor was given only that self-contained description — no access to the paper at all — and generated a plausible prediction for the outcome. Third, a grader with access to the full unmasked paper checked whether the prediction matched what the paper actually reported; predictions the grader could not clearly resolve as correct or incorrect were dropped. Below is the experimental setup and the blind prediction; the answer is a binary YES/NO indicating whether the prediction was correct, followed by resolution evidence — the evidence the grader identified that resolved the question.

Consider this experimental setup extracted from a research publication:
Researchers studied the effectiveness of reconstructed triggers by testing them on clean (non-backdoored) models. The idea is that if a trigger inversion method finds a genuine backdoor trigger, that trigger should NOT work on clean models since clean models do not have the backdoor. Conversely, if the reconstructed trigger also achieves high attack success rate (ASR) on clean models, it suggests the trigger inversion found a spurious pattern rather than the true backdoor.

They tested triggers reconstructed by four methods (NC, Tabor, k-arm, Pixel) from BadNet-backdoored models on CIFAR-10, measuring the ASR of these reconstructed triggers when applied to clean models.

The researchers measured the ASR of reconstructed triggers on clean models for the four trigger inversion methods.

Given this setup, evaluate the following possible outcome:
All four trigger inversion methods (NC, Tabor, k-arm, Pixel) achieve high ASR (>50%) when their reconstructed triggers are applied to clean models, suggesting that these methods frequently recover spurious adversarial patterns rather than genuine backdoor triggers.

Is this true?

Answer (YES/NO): NO